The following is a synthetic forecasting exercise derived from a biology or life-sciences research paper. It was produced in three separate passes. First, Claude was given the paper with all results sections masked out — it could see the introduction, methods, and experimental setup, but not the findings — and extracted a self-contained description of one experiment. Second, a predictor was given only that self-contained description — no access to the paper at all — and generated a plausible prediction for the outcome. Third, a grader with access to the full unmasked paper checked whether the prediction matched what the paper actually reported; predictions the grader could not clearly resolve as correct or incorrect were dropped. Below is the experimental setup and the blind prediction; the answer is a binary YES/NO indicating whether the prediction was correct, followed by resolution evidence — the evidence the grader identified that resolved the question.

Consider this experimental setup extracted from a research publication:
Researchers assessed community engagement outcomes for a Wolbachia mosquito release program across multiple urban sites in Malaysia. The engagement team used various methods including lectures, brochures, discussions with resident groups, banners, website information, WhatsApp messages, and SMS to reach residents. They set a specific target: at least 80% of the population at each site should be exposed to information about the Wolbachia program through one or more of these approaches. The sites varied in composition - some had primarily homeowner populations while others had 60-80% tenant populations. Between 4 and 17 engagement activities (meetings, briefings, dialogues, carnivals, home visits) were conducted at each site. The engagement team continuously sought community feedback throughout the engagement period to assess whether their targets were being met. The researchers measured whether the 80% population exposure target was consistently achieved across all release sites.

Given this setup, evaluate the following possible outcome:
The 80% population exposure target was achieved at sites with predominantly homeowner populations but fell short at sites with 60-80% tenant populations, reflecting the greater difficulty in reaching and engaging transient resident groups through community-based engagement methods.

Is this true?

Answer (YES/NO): NO